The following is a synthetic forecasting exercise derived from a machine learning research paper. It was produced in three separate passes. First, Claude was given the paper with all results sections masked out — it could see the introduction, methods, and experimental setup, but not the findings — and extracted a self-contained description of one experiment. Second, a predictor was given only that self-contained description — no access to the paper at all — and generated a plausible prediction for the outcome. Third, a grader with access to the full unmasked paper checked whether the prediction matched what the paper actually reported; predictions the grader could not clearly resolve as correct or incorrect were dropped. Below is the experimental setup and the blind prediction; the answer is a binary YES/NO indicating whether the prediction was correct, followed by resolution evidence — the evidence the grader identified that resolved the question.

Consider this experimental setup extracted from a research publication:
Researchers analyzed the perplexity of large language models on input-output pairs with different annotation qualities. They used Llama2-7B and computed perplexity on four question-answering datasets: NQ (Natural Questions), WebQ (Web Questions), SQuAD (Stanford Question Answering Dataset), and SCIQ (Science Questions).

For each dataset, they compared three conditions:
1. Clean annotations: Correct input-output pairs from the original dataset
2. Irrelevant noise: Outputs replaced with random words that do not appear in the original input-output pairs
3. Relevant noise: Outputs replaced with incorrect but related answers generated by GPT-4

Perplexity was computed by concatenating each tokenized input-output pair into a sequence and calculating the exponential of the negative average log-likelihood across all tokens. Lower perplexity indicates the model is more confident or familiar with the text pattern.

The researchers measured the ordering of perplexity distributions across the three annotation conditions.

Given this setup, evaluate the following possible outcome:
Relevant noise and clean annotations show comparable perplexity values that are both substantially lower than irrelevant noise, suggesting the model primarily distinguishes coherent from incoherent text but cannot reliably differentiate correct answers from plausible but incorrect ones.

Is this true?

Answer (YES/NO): NO